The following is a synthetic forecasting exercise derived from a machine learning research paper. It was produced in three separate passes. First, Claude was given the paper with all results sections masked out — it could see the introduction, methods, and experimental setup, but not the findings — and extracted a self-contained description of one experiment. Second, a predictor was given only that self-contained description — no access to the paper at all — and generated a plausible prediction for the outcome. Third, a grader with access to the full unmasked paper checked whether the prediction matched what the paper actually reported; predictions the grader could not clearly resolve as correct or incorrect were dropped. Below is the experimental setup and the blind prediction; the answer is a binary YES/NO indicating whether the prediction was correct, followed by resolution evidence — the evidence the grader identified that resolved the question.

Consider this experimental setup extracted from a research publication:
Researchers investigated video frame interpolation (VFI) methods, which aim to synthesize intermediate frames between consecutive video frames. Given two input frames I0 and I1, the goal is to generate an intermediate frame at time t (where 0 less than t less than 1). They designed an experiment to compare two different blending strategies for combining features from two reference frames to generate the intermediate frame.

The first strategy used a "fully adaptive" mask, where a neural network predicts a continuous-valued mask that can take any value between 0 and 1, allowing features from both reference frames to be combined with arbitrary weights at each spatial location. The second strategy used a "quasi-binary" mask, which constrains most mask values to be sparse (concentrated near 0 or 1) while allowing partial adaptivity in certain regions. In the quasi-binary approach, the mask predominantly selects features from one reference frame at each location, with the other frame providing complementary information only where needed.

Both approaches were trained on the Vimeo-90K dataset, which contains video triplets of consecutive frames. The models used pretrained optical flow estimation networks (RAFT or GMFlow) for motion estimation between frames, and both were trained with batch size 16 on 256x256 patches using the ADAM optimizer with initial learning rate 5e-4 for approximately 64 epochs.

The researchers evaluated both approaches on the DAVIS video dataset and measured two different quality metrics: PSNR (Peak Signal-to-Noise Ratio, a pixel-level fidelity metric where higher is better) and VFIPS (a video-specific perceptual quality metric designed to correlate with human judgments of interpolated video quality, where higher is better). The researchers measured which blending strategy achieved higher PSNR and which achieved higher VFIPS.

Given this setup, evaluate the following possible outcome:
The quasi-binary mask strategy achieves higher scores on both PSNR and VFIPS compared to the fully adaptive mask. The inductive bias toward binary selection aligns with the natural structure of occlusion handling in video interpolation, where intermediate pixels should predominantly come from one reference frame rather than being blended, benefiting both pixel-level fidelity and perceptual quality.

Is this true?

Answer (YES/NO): NO